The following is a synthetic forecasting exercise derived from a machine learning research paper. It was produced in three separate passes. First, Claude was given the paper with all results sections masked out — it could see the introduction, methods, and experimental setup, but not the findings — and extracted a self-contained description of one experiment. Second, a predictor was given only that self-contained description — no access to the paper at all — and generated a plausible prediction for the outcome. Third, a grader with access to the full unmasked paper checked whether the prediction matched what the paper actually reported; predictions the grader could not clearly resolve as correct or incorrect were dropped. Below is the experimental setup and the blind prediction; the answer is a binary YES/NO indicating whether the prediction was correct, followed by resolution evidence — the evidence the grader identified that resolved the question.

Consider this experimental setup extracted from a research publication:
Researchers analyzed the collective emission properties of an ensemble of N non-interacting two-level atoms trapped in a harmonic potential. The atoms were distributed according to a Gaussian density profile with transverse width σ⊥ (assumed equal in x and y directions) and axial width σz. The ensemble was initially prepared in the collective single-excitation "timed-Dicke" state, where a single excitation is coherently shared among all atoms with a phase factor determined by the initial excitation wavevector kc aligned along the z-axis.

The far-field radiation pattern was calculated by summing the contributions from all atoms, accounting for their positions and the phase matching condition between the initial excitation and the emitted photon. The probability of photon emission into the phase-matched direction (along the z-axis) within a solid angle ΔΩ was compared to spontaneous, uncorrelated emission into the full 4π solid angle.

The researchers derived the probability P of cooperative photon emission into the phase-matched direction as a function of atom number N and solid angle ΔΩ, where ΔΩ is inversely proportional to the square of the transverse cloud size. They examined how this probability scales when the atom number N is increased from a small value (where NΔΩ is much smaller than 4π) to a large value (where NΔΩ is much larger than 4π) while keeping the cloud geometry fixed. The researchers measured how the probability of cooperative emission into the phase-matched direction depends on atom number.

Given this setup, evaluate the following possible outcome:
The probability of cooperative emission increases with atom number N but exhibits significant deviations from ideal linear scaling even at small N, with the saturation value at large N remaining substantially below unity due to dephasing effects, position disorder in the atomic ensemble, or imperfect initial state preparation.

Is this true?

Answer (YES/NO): NO